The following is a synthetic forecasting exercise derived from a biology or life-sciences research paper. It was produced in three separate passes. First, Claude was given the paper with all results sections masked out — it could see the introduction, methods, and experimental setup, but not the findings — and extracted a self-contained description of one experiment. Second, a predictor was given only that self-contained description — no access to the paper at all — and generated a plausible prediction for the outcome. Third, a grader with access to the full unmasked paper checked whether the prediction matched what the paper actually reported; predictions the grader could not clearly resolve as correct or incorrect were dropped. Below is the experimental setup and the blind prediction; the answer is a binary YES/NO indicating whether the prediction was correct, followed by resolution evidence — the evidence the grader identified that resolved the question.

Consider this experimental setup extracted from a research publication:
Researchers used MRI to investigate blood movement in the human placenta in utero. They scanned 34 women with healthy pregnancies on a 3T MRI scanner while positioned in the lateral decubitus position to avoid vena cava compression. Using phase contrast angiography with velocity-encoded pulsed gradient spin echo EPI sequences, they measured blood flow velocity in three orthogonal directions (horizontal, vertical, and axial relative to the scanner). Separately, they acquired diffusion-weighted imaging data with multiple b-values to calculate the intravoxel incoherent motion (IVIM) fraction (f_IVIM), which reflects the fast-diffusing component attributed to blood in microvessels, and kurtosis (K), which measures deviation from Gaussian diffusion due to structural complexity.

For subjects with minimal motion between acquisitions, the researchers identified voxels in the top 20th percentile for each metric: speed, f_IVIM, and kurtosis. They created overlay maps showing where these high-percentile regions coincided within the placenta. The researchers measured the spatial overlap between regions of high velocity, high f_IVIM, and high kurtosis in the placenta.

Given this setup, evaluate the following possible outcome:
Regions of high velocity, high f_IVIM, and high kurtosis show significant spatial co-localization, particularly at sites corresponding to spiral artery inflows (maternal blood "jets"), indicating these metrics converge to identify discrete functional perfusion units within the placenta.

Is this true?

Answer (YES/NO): NO